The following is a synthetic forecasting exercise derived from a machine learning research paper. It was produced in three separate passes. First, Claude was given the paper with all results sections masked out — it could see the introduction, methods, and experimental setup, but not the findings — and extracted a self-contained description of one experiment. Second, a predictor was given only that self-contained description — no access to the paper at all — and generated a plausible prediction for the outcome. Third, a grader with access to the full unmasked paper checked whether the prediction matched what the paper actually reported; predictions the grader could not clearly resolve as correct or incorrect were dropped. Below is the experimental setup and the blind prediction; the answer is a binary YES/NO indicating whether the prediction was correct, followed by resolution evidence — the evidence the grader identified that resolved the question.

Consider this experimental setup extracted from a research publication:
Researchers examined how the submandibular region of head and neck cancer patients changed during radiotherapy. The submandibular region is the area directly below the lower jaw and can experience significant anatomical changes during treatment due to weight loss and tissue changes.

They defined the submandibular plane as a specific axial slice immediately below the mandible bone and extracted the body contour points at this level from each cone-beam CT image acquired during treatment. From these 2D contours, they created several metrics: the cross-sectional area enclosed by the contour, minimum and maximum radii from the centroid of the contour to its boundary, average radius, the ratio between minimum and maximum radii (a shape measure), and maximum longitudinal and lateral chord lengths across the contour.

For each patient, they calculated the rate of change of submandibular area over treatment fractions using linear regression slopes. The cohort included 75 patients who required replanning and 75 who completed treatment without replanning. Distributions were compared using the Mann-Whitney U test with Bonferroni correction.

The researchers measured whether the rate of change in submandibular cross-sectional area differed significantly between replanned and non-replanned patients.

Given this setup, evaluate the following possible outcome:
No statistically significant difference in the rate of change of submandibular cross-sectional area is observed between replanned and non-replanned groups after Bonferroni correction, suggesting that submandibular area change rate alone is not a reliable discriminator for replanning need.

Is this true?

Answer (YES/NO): NO